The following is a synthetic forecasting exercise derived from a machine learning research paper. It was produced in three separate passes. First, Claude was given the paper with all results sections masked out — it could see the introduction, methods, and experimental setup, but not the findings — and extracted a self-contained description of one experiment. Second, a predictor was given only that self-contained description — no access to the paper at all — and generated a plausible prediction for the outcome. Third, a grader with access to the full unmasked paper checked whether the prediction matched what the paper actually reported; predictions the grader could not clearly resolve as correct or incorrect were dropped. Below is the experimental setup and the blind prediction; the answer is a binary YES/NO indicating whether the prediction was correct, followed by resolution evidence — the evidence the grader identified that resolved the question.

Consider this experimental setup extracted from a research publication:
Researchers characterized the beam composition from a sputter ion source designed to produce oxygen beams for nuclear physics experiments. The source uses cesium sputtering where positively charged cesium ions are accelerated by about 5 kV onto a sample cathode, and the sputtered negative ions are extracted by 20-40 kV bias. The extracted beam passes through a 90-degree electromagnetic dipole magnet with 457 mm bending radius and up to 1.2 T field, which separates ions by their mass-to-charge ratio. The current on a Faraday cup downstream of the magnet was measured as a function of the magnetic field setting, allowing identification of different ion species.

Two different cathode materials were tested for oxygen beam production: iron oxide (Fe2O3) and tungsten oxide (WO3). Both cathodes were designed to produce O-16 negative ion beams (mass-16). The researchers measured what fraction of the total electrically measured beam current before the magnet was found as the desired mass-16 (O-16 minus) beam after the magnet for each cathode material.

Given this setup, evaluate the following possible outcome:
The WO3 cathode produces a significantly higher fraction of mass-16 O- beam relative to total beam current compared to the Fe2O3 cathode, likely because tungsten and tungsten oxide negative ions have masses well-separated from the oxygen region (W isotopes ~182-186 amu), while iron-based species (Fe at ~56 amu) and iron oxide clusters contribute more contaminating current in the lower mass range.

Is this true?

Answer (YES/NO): NO